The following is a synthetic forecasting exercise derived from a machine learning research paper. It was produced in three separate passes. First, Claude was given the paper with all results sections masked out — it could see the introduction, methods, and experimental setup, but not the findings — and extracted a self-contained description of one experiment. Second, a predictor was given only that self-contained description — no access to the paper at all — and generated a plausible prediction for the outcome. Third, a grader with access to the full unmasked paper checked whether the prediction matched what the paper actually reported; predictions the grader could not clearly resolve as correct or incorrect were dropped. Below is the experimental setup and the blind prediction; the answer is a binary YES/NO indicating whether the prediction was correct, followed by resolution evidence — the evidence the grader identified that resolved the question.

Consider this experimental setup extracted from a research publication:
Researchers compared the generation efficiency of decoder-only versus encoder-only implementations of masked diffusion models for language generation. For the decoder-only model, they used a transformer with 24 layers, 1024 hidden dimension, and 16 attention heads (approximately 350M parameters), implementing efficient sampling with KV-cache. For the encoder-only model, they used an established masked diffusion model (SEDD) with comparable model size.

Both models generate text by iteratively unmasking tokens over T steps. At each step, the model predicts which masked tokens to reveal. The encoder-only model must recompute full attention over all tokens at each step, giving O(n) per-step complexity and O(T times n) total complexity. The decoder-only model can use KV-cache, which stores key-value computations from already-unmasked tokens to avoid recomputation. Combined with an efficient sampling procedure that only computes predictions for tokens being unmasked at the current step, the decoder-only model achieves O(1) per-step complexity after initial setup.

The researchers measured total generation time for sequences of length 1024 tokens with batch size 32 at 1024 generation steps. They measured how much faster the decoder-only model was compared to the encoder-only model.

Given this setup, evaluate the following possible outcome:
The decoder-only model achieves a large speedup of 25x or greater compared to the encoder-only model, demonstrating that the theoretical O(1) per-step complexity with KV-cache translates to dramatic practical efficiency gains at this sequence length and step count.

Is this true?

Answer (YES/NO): YES